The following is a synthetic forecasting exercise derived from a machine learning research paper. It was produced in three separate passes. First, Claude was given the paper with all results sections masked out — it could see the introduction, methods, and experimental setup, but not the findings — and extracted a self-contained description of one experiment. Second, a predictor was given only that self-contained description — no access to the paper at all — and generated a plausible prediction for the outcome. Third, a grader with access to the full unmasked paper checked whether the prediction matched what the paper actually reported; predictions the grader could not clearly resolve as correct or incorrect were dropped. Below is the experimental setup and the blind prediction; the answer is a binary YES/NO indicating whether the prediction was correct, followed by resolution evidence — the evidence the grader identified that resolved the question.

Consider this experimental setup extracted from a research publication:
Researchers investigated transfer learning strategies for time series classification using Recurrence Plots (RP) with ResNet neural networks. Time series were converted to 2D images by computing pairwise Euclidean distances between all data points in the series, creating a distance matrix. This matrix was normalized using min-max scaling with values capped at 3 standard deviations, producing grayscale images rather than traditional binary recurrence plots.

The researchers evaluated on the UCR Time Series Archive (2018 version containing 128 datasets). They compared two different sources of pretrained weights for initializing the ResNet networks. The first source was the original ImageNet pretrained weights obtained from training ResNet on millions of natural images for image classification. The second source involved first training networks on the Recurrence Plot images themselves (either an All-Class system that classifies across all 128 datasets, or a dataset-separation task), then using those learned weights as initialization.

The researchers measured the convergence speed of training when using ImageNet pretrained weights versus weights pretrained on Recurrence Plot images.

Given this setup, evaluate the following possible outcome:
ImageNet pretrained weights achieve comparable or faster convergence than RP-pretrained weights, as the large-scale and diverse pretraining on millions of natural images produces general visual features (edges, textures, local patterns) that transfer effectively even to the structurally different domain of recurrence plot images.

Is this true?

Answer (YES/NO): NO